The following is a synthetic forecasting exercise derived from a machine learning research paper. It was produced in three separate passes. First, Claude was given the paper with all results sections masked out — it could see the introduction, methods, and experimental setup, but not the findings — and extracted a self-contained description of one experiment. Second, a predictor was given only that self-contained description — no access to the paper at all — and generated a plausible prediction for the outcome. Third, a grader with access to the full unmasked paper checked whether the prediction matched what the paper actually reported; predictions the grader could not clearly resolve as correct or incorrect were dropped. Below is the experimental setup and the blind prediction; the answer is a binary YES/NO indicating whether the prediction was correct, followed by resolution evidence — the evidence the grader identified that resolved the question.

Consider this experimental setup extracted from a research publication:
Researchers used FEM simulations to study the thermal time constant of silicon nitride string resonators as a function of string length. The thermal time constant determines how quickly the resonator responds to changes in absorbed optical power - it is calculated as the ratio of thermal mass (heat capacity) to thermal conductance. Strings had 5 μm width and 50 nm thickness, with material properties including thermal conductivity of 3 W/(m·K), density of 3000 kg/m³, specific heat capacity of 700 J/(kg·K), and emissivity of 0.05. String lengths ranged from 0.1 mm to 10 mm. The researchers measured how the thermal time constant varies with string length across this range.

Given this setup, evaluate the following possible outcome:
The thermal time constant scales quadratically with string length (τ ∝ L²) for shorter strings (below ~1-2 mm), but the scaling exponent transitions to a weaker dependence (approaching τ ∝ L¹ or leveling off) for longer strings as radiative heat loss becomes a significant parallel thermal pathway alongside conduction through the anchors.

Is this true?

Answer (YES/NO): NO